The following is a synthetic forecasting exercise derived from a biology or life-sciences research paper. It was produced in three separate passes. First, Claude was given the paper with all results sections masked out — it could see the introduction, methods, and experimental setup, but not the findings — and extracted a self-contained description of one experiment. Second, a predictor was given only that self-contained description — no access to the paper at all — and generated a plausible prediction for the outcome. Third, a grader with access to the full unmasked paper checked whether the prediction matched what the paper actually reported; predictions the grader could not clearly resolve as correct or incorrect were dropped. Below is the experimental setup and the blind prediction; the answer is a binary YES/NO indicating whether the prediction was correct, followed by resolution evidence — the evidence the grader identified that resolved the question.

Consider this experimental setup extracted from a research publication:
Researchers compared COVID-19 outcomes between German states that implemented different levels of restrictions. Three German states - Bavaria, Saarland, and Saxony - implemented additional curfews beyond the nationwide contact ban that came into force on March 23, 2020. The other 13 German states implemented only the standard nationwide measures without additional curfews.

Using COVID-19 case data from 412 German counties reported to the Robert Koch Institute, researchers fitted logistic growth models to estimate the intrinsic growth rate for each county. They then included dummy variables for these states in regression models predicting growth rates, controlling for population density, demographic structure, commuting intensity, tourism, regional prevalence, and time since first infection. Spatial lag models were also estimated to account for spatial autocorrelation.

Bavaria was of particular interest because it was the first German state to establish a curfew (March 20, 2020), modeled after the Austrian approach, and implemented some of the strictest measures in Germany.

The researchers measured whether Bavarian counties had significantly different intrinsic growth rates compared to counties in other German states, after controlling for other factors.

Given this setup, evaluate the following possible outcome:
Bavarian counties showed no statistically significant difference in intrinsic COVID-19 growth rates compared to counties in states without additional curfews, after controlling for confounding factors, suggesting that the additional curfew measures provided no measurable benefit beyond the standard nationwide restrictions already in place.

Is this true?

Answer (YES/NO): NO